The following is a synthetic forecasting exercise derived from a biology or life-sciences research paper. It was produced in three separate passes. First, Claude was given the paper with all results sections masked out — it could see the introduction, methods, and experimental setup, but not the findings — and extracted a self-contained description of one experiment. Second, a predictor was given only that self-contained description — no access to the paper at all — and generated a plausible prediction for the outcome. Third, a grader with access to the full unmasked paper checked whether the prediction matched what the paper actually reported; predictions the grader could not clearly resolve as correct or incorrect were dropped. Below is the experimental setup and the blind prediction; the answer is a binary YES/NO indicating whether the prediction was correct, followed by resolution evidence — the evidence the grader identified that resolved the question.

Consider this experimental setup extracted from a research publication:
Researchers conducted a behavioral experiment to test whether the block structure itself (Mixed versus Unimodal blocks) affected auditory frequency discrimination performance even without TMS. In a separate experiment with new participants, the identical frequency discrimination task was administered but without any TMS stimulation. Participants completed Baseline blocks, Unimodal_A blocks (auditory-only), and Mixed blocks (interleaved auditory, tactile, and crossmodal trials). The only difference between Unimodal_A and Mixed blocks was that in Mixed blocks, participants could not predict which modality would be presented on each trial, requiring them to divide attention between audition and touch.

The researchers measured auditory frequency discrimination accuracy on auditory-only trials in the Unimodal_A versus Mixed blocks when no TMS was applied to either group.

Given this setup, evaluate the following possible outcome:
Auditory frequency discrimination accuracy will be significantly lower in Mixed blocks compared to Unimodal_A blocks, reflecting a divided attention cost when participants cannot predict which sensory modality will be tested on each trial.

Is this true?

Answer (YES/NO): NO